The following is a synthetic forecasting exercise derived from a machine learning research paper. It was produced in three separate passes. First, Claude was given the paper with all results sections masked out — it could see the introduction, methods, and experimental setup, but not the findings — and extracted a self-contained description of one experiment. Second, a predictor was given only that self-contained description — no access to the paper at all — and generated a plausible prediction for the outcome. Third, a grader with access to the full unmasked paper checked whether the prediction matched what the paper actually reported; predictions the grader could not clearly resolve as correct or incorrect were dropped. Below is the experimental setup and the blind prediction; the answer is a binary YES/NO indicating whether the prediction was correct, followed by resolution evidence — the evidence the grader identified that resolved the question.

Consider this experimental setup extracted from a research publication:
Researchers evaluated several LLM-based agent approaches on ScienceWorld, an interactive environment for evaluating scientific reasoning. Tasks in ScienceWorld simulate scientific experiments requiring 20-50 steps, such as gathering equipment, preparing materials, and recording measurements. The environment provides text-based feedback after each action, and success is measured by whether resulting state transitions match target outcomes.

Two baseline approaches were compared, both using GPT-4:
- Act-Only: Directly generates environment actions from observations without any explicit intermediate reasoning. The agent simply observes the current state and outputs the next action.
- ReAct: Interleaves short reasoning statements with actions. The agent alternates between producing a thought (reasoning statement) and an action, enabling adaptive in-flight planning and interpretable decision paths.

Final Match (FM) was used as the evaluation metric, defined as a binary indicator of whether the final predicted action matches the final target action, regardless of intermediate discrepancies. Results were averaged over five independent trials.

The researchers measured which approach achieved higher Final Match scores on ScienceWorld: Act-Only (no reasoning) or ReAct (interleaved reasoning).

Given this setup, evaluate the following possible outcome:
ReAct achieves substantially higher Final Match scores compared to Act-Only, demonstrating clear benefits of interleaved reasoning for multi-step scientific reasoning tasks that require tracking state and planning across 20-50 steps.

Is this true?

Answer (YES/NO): NO